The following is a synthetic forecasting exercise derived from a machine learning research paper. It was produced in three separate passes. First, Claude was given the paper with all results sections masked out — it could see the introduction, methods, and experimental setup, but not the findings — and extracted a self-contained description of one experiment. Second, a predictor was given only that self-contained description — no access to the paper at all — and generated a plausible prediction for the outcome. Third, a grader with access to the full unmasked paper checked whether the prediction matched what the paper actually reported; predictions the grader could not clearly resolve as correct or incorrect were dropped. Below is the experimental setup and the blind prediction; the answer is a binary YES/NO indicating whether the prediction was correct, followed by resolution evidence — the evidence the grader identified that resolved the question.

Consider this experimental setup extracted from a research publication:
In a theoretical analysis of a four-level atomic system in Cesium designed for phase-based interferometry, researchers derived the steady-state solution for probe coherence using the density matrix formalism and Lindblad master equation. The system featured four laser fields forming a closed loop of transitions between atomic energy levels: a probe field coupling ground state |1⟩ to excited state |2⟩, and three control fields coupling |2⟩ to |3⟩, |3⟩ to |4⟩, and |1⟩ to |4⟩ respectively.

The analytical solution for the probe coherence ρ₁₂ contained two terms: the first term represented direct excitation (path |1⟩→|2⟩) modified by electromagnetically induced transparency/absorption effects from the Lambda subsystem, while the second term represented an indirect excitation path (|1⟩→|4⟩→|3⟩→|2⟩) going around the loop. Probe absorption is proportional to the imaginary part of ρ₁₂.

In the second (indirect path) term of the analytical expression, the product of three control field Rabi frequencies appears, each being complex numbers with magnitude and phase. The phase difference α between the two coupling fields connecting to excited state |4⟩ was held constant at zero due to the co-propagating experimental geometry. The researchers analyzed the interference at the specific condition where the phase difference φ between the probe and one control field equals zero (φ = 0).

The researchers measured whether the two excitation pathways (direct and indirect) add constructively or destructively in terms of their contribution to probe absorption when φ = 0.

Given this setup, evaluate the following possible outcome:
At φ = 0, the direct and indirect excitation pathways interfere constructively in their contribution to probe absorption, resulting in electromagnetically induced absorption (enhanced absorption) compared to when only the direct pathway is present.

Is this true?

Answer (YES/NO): YES